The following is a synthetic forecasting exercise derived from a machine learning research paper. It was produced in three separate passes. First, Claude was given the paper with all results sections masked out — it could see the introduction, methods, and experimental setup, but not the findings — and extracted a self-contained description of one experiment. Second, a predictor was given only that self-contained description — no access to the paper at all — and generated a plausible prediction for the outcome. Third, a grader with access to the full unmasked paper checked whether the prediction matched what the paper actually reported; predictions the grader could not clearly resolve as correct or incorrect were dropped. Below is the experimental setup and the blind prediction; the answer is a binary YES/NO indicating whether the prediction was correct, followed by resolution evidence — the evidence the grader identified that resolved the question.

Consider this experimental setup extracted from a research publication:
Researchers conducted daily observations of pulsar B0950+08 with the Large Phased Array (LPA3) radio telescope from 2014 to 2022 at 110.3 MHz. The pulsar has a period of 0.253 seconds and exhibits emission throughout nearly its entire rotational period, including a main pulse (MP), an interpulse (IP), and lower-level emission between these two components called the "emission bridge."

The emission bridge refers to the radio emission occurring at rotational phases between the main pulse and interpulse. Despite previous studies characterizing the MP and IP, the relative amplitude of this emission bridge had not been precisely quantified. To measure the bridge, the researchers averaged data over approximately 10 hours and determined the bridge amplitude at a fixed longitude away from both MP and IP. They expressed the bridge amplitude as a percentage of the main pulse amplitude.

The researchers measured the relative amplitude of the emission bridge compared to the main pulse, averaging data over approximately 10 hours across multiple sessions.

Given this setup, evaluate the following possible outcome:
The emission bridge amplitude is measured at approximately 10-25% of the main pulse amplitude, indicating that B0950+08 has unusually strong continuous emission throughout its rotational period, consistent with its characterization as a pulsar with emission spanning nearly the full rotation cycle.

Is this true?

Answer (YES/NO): NO